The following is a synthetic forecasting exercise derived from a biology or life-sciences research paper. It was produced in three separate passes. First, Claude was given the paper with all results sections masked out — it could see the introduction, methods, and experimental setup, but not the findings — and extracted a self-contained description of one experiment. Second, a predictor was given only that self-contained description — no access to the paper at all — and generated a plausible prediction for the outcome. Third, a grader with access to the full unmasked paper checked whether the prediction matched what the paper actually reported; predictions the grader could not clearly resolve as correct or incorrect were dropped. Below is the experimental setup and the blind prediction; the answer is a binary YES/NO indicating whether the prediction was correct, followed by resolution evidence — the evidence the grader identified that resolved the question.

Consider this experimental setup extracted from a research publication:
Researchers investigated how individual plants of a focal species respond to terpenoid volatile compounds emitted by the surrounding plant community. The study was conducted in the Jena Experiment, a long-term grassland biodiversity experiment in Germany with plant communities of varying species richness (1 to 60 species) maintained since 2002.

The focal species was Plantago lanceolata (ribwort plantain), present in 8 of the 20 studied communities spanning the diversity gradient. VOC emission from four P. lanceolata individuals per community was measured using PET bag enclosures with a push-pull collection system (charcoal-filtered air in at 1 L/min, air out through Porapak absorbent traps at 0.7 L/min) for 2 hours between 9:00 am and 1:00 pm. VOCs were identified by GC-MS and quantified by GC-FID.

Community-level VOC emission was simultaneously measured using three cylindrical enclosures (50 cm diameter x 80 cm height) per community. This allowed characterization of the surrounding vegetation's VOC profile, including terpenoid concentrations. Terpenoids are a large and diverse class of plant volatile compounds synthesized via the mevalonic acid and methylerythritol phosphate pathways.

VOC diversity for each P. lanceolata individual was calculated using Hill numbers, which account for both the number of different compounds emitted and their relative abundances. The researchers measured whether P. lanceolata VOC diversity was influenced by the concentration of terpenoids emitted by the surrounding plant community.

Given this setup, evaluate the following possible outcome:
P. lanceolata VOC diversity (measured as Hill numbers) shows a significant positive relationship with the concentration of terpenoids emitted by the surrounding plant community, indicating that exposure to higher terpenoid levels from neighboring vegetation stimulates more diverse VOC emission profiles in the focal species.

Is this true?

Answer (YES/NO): NO